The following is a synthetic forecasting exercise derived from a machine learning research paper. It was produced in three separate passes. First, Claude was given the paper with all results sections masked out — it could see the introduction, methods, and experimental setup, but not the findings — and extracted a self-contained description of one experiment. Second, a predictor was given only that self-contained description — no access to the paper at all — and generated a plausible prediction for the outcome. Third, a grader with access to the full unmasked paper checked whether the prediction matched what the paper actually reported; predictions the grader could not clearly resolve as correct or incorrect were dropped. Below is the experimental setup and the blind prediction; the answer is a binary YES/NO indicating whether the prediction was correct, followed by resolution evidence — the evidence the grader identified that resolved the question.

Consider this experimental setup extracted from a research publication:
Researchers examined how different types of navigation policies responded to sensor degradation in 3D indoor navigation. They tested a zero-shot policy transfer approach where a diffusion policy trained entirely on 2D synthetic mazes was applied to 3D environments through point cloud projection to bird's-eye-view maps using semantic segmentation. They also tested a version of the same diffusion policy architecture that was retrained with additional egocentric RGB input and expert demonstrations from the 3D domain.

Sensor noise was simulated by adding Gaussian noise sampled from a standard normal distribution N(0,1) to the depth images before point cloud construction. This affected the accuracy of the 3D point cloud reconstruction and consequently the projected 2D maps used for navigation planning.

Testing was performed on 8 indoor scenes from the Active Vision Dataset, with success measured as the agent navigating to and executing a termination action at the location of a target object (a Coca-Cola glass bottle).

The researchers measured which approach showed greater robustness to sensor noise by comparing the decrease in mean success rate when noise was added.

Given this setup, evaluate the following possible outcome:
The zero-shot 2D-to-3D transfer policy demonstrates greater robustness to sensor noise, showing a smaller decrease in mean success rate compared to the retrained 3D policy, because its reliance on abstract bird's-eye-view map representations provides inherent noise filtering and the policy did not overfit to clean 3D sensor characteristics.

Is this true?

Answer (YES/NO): YES